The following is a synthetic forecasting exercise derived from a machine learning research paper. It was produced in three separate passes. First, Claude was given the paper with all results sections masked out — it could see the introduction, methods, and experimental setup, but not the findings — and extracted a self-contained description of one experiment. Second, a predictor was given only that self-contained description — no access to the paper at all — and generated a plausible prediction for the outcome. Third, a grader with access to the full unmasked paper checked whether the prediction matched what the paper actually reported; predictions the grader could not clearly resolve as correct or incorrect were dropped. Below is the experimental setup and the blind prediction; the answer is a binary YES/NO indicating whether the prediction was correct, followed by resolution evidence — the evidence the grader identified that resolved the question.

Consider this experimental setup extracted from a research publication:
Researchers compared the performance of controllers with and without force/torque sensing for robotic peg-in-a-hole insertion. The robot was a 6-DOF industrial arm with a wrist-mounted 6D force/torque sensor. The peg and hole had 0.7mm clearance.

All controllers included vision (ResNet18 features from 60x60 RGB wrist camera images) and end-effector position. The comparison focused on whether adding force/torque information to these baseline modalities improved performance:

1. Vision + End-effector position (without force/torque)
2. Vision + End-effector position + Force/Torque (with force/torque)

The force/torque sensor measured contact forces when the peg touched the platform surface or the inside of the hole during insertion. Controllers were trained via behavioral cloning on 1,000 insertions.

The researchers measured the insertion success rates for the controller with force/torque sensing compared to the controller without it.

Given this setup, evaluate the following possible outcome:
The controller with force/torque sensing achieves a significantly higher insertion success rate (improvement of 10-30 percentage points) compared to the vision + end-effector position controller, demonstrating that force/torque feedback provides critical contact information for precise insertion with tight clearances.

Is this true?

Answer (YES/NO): NO